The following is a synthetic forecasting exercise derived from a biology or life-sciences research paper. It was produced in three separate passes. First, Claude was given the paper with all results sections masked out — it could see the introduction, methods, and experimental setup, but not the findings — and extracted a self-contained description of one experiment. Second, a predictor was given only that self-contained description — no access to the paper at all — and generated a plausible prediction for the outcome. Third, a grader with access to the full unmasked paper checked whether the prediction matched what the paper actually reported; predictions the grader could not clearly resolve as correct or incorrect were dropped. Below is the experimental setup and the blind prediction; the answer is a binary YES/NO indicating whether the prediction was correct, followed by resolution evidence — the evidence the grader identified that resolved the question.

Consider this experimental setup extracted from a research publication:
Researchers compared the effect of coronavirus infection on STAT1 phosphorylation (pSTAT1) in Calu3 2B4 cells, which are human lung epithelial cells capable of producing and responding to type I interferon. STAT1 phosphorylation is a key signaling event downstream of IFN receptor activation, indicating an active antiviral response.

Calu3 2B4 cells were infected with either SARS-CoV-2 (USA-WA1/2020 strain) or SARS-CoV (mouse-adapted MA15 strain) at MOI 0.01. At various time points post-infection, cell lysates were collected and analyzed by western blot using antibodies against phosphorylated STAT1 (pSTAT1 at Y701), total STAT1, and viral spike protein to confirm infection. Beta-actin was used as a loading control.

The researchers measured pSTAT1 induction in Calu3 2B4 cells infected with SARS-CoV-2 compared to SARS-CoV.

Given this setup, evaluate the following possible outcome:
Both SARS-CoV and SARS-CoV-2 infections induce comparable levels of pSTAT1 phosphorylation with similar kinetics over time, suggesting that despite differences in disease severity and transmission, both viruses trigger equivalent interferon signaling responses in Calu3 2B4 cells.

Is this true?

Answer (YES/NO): NO